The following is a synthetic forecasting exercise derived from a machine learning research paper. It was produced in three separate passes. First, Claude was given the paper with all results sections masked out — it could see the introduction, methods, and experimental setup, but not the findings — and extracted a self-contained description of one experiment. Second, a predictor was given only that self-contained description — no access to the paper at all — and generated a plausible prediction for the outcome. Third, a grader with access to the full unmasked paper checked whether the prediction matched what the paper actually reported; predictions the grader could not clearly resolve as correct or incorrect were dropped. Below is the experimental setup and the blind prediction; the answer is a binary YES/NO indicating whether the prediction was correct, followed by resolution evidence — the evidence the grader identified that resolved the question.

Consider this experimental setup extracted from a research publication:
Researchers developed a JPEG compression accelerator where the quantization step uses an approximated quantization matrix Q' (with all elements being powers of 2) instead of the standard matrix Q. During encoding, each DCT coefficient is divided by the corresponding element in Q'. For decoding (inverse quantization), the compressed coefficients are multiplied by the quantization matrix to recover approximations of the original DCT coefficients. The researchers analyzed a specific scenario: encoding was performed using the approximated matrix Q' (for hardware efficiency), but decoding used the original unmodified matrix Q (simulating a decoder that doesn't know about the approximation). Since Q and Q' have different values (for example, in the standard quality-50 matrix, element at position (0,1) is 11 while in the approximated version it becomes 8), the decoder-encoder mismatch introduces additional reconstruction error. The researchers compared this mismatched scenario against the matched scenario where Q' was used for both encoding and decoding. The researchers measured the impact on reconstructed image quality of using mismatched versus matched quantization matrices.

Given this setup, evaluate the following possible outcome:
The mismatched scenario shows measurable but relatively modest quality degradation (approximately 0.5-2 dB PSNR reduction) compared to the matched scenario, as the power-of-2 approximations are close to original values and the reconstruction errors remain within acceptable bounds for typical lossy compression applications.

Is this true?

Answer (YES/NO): NO